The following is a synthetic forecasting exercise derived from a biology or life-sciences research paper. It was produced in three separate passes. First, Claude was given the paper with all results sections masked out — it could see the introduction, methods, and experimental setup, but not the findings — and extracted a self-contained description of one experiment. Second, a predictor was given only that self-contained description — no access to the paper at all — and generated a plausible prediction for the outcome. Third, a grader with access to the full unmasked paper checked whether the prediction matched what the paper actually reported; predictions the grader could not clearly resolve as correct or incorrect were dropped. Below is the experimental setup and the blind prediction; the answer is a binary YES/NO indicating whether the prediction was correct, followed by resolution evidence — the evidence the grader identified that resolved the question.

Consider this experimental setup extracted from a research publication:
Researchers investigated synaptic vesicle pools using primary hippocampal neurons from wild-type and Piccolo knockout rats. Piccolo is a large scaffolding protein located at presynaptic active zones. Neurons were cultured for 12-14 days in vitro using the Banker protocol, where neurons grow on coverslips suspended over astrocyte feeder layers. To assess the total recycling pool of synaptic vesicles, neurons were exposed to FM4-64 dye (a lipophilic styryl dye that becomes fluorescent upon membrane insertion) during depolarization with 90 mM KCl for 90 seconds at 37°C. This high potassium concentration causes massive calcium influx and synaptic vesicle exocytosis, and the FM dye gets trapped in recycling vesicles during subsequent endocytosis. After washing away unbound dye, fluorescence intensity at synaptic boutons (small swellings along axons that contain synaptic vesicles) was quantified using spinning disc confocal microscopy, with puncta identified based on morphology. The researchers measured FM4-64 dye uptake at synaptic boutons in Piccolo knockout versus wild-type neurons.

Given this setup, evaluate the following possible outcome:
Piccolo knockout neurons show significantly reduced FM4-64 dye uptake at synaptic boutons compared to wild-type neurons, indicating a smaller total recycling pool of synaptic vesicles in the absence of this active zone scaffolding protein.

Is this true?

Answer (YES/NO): YES